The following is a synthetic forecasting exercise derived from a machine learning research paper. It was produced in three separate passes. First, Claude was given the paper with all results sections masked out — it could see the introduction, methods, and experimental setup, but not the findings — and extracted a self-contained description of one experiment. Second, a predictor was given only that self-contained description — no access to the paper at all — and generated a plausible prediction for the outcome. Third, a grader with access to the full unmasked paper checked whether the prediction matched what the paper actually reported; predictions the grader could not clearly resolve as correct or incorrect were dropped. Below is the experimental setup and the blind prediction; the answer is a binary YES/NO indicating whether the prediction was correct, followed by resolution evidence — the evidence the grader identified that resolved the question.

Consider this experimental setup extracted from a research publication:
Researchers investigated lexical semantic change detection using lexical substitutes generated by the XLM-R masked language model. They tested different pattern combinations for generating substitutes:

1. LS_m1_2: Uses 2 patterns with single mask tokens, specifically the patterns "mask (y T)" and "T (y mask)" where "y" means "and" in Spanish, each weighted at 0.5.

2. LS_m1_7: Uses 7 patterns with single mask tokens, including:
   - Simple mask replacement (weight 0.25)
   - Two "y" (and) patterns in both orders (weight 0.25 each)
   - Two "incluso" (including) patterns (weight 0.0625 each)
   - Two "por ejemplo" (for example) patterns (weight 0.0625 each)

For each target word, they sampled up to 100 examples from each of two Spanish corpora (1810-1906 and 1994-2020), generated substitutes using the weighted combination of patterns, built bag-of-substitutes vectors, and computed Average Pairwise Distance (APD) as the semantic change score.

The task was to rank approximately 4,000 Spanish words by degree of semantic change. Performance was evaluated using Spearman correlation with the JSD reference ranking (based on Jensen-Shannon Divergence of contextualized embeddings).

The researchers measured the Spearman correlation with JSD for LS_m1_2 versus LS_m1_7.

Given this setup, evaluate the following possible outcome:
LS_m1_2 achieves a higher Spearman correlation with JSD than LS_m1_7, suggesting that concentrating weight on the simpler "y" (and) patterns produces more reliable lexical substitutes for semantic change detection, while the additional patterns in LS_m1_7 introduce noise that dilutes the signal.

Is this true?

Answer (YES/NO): NO